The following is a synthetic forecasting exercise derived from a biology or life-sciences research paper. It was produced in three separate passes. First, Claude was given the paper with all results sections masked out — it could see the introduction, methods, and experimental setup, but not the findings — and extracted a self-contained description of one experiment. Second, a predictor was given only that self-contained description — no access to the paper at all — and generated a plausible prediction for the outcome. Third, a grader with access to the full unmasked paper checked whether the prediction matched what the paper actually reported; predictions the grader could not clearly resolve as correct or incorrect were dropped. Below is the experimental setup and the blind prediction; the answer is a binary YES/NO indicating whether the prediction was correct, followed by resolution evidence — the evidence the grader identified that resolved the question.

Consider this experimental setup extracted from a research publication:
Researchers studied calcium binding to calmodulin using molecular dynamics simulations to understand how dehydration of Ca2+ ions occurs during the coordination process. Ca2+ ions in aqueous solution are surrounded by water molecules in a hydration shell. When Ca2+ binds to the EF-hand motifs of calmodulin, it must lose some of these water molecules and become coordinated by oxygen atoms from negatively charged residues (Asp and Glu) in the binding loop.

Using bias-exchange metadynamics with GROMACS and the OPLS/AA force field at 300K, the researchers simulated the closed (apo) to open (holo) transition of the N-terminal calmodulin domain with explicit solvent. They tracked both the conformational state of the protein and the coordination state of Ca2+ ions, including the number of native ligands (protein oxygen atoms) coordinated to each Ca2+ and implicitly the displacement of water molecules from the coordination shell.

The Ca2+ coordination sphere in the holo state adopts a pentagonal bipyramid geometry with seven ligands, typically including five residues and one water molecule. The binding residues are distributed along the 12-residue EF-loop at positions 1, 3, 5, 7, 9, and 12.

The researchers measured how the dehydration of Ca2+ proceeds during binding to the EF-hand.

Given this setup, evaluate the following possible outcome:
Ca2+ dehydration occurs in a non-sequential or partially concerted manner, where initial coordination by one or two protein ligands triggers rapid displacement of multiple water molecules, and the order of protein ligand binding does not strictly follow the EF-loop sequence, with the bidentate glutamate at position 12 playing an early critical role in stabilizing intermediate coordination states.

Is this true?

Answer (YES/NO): NO